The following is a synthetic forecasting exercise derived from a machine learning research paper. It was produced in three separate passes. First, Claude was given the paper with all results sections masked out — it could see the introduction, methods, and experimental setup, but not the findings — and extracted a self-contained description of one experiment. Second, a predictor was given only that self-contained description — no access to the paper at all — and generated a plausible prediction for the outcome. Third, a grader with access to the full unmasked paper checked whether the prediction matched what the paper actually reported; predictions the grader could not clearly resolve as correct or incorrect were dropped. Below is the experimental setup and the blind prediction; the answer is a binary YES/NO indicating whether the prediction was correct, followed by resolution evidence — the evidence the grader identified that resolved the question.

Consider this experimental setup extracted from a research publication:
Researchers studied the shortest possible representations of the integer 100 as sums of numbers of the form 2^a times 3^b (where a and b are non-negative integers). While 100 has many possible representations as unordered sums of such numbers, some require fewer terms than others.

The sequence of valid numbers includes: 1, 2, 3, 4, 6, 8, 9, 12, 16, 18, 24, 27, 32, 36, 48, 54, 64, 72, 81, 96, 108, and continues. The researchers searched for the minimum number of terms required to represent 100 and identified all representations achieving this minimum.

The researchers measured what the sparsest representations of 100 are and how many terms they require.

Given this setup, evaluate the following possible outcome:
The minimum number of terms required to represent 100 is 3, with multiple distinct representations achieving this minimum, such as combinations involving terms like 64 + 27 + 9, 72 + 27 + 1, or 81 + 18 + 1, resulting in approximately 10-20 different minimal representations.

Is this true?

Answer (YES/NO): NO